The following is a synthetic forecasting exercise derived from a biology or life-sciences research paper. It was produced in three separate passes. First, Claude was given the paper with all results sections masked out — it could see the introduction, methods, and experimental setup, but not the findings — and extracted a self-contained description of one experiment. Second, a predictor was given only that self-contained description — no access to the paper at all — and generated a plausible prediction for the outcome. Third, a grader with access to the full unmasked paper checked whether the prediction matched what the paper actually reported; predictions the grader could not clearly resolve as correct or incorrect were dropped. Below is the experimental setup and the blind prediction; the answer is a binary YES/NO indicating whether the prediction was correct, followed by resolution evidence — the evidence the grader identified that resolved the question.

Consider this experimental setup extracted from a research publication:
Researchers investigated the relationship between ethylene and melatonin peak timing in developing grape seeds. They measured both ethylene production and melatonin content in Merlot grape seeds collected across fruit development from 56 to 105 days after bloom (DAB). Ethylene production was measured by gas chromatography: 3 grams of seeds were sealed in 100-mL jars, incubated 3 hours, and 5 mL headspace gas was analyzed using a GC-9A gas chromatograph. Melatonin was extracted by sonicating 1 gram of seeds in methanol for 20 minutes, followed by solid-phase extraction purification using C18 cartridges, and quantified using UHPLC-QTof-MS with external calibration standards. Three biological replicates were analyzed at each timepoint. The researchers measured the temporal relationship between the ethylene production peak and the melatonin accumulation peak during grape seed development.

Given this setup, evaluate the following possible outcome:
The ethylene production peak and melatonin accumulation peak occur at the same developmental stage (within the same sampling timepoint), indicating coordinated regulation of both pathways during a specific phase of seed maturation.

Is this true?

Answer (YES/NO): NO